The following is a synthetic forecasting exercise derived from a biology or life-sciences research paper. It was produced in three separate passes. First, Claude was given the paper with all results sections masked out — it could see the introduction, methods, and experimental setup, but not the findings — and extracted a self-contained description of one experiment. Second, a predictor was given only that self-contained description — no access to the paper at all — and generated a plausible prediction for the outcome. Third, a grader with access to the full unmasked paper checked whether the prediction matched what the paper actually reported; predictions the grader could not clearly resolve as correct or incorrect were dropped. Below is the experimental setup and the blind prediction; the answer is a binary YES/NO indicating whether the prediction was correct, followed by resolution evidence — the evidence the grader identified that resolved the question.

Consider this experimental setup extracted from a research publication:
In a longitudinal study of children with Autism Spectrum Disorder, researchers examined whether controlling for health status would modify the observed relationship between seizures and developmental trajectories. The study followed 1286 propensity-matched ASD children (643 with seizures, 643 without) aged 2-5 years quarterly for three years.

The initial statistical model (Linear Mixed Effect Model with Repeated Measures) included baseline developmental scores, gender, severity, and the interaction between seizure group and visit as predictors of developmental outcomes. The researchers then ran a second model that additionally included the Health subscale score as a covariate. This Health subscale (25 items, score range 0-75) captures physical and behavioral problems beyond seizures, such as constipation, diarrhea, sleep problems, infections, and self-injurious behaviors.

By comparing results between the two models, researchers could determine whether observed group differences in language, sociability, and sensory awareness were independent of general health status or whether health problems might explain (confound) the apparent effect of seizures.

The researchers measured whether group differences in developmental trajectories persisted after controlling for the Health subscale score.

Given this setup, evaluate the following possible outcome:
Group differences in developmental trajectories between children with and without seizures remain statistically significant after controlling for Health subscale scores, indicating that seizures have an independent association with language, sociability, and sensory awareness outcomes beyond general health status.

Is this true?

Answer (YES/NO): NO